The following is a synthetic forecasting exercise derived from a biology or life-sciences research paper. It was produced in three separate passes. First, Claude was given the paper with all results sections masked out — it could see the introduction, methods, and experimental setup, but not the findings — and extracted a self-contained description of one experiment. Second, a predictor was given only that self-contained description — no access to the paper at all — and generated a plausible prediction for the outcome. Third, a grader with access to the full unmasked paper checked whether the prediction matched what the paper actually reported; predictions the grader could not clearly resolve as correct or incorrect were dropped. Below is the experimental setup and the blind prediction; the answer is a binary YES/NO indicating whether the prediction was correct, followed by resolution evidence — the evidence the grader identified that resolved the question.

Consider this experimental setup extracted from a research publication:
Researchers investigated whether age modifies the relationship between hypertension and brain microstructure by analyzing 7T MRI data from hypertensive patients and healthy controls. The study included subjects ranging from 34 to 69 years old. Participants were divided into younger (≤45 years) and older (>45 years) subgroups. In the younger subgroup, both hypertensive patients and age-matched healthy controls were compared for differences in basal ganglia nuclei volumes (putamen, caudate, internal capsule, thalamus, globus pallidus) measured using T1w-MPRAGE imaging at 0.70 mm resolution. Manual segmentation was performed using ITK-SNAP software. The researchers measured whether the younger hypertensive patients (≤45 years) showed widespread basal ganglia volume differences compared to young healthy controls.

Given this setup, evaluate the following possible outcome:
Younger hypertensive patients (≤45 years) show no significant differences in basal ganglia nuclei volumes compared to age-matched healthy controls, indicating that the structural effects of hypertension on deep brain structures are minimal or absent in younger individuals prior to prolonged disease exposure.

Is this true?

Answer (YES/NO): NO